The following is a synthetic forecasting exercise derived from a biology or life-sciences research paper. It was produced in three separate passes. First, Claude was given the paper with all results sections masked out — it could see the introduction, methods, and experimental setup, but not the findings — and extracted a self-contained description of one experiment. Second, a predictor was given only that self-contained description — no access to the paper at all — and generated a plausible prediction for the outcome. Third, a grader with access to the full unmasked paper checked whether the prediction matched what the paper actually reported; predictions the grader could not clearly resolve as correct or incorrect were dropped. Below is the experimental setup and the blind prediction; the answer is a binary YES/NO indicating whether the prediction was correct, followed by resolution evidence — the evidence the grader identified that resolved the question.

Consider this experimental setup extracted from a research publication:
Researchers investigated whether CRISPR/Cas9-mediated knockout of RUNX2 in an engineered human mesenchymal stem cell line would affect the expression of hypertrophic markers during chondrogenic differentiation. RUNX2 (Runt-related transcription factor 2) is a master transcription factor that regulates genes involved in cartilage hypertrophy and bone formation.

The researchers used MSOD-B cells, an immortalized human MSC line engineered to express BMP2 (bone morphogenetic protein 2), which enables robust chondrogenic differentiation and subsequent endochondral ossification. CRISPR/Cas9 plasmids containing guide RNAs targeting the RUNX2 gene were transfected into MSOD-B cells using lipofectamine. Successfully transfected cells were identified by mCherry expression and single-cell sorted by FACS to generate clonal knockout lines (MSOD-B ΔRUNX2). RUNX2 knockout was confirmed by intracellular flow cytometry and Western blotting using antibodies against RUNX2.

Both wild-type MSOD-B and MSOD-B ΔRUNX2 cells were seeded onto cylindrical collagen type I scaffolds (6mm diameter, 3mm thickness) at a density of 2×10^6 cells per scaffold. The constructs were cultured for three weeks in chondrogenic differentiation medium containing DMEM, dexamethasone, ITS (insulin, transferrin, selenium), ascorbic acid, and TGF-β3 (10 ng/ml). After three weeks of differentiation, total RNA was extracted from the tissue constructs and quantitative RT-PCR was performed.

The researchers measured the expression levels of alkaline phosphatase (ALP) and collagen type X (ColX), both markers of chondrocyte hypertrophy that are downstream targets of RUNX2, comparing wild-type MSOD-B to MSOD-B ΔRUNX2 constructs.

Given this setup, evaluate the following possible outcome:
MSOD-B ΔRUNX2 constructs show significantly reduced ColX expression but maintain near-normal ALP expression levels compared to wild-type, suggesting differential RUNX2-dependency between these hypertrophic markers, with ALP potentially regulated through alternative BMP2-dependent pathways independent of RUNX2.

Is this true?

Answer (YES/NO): NO